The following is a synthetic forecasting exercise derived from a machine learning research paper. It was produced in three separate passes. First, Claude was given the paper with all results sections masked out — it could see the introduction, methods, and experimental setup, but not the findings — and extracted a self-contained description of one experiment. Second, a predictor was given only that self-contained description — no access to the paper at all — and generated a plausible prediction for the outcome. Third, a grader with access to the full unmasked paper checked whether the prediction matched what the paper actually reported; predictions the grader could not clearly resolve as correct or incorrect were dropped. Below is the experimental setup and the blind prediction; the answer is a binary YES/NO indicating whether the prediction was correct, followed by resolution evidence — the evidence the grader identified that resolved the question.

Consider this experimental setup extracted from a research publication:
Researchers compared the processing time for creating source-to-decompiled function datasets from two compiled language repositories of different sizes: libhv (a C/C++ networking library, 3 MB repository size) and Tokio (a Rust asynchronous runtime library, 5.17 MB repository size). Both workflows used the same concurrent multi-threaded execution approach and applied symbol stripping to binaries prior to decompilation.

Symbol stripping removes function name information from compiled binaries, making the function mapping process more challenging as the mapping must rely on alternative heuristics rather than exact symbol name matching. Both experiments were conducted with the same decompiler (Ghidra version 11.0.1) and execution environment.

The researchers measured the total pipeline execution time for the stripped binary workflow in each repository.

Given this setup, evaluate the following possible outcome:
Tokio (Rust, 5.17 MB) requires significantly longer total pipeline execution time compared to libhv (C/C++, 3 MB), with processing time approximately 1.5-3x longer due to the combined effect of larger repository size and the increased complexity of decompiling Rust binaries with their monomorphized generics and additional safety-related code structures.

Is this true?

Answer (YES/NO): NO